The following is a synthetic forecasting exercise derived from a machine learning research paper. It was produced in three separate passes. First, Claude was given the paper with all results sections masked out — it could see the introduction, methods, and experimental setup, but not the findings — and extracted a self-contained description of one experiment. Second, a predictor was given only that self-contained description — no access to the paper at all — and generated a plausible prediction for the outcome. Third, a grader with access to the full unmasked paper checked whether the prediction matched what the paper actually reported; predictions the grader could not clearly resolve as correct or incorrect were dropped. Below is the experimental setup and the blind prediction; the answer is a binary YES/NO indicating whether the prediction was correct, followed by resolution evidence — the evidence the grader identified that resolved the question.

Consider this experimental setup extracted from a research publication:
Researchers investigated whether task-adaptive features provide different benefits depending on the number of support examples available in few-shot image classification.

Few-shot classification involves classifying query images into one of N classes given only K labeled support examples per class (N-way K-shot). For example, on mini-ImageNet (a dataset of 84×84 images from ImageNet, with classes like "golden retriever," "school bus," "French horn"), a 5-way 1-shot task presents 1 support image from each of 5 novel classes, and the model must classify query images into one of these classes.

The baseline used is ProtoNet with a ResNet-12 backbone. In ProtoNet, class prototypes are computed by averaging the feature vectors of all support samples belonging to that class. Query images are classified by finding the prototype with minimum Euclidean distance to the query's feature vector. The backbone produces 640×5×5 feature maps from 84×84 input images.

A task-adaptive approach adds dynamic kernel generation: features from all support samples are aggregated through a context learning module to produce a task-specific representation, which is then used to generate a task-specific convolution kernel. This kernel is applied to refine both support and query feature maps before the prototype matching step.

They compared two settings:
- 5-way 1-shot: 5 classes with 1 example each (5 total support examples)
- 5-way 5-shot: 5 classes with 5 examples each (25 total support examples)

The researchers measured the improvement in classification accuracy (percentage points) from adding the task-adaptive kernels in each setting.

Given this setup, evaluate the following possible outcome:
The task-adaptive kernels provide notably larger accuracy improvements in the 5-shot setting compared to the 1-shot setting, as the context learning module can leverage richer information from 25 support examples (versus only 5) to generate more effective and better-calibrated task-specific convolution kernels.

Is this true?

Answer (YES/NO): NO